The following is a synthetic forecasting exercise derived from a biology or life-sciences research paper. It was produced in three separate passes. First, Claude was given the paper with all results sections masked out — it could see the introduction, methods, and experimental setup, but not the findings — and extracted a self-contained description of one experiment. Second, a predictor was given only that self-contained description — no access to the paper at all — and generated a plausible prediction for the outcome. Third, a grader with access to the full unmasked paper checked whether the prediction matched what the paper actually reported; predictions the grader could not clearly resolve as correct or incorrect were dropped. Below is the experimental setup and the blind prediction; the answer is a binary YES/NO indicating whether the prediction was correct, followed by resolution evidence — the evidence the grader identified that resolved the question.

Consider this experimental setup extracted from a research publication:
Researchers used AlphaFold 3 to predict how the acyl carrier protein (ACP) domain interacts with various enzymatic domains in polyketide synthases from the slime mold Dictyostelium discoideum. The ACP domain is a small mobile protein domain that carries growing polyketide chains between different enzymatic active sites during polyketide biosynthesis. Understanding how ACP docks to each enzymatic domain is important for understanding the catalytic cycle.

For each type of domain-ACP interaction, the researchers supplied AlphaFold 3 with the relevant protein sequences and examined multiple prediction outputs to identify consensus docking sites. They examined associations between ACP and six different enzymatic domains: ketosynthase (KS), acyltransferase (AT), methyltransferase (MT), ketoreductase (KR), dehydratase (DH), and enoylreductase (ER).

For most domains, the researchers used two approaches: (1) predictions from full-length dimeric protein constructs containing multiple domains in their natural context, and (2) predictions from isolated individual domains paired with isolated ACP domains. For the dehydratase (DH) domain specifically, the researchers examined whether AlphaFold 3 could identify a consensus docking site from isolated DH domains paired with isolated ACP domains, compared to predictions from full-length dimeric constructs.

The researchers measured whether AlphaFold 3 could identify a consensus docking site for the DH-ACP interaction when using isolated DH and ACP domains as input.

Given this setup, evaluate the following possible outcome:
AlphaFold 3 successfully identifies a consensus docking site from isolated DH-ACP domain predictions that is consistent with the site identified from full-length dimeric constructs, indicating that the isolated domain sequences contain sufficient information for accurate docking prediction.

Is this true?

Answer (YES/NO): NO